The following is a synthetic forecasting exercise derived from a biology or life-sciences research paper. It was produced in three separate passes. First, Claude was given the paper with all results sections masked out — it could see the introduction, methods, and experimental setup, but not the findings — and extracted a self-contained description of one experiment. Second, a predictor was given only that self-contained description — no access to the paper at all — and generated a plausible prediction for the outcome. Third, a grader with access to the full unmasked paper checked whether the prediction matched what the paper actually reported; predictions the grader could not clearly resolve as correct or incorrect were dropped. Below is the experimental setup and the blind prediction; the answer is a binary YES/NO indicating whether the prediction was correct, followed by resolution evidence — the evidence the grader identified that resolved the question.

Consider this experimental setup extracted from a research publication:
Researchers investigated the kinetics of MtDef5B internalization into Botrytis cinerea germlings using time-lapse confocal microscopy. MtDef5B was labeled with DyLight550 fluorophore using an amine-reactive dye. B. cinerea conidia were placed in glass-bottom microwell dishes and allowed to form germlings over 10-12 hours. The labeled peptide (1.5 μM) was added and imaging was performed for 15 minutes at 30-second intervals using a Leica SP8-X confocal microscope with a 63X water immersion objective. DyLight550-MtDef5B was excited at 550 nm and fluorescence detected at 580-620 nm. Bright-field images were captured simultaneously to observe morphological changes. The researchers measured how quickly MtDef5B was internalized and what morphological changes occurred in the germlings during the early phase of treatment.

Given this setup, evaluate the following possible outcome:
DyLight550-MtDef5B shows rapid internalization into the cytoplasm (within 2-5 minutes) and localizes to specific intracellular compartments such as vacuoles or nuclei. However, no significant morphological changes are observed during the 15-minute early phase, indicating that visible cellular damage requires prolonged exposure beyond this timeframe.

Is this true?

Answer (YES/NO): NO